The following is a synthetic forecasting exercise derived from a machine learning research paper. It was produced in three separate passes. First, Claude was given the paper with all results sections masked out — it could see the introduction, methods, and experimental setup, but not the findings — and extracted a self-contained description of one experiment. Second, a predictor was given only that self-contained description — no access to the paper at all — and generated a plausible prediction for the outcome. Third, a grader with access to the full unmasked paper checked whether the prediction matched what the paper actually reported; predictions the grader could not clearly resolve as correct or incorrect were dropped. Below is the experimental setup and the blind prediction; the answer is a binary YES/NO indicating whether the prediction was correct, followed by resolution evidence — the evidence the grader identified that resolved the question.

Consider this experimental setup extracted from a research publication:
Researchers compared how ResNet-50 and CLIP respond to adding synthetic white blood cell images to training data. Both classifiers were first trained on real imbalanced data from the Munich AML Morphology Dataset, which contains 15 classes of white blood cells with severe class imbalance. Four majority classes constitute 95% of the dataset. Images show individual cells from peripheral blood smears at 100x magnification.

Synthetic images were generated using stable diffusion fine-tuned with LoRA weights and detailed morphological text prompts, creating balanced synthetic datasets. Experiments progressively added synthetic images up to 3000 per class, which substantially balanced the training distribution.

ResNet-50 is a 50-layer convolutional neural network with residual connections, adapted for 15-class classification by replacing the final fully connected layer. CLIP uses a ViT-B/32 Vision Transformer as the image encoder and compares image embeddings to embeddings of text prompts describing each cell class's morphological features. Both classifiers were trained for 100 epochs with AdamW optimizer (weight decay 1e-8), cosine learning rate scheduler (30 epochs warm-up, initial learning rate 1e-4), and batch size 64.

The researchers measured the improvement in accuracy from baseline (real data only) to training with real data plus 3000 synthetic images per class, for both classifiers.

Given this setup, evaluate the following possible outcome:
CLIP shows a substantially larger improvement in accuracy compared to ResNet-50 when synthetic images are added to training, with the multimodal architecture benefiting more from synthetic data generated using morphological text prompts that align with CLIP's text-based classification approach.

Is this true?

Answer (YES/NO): NO